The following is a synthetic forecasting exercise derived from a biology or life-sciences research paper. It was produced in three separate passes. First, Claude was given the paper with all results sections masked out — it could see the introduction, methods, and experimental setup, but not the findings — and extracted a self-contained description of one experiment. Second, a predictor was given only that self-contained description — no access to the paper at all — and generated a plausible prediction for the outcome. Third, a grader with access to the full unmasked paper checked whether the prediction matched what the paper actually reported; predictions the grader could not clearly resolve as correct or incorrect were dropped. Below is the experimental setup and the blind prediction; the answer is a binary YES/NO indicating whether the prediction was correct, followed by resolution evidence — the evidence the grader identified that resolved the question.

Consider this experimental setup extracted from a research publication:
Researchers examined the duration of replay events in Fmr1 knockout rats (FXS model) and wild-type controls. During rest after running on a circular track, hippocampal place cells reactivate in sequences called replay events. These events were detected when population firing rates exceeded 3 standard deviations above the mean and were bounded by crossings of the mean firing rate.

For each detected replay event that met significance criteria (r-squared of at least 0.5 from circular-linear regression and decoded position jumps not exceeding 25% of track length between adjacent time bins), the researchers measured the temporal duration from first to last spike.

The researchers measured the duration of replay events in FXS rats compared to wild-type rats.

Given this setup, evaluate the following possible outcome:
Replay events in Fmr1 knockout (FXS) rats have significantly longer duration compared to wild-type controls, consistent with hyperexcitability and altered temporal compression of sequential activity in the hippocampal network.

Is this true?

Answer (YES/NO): YES